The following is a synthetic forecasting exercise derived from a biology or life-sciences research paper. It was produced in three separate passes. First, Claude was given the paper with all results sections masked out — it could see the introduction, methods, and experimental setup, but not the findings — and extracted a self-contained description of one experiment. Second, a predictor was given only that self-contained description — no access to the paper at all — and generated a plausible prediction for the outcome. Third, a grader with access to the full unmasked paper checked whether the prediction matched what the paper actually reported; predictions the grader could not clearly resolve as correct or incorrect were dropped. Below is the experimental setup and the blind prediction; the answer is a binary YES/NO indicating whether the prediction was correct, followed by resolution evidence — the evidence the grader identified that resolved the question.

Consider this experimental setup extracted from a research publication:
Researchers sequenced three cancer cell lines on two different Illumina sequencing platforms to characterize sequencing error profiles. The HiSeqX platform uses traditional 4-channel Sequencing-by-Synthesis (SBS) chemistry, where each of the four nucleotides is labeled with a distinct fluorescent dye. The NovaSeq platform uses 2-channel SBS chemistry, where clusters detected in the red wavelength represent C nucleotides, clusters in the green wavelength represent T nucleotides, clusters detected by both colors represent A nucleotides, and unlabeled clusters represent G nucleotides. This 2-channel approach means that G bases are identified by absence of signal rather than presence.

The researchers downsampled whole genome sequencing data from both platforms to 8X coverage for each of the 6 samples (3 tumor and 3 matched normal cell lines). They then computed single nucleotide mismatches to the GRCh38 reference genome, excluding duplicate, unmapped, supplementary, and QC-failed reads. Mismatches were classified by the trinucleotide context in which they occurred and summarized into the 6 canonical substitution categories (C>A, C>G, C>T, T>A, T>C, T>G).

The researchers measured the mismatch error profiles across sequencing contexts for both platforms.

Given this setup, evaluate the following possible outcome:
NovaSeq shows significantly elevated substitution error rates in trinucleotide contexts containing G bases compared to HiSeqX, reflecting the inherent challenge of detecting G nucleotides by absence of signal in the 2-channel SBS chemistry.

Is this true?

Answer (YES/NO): NO